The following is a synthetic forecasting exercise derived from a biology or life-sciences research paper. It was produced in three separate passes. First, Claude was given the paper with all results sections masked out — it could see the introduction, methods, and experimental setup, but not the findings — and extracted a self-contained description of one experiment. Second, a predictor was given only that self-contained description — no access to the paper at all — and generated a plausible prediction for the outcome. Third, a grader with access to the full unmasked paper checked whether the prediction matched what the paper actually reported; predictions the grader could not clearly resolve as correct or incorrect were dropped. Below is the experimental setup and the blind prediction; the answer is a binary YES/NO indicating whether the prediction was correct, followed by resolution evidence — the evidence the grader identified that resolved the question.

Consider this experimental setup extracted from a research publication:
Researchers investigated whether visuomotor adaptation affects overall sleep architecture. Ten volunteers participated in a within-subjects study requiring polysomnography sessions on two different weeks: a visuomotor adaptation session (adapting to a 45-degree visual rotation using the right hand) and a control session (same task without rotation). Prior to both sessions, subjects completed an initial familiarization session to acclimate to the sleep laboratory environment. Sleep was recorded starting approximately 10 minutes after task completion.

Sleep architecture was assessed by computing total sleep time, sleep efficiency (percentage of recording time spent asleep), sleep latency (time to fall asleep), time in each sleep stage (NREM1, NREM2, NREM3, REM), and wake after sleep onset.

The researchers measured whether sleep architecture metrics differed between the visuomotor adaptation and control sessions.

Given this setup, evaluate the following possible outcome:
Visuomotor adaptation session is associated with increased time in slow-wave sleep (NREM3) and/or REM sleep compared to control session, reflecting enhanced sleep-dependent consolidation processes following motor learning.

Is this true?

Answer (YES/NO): NO